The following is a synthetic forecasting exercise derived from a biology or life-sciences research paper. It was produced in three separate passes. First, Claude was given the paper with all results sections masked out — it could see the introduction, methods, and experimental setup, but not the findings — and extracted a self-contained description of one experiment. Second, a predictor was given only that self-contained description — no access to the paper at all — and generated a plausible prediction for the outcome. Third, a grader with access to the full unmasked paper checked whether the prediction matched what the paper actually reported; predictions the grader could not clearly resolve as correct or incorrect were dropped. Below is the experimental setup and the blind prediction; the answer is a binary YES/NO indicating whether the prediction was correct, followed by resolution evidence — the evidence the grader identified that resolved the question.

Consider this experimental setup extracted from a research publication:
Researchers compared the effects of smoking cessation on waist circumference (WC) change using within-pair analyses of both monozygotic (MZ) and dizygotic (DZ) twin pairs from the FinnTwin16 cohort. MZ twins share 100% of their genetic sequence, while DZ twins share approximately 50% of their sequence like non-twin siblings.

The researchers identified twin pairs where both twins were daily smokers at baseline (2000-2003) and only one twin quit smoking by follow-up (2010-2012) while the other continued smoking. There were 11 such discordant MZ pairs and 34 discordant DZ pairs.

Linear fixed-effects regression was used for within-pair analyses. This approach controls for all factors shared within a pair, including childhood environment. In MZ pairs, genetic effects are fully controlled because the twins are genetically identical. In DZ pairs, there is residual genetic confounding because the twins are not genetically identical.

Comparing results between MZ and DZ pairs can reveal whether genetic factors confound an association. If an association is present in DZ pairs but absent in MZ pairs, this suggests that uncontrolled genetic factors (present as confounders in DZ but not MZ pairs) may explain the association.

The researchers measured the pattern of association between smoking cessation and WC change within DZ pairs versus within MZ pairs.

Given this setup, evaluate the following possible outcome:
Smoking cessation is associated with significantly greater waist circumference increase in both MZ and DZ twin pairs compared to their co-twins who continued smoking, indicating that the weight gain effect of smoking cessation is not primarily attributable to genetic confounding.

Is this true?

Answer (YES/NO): NO